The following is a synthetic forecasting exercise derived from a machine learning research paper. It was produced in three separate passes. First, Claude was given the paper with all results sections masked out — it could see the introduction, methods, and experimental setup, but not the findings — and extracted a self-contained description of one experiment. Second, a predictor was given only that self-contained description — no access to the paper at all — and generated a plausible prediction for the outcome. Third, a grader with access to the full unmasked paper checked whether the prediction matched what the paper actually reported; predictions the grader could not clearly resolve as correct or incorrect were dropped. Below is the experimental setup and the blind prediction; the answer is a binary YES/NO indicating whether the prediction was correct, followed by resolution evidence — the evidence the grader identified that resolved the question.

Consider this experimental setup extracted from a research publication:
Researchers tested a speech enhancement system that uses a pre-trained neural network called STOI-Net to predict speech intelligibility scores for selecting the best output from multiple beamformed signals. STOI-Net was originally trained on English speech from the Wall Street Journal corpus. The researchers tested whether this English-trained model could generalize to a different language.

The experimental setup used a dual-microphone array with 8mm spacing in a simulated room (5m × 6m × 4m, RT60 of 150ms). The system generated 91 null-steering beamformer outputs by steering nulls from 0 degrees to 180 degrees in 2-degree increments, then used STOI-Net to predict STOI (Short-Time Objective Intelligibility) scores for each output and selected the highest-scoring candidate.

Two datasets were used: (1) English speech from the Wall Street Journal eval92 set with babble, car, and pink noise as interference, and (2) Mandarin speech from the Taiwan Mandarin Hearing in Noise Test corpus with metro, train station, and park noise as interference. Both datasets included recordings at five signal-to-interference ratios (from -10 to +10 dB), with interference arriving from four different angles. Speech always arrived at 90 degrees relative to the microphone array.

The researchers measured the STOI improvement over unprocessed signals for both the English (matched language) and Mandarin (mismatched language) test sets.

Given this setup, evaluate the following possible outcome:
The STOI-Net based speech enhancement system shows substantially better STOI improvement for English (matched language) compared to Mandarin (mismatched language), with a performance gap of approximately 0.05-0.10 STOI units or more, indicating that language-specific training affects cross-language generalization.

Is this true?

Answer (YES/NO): NO